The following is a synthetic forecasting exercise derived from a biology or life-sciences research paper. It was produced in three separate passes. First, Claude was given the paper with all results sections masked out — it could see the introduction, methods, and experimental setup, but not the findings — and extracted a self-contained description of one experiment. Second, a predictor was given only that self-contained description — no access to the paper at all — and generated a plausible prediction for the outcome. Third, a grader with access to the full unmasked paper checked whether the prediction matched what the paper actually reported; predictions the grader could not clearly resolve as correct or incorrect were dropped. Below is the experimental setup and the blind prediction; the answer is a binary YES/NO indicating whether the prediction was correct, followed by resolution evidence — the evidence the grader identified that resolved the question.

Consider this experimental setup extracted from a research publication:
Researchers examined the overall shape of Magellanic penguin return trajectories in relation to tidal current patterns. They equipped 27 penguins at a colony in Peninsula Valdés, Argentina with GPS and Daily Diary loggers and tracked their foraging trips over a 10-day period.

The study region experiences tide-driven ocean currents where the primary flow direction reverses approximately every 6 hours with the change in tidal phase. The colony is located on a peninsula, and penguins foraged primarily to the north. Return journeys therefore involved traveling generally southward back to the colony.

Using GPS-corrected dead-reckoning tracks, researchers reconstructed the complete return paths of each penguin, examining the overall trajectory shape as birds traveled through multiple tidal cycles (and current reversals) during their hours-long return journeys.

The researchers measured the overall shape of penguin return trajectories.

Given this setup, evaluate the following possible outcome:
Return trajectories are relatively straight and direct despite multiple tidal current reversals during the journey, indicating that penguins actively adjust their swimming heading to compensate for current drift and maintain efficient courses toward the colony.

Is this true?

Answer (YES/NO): NO